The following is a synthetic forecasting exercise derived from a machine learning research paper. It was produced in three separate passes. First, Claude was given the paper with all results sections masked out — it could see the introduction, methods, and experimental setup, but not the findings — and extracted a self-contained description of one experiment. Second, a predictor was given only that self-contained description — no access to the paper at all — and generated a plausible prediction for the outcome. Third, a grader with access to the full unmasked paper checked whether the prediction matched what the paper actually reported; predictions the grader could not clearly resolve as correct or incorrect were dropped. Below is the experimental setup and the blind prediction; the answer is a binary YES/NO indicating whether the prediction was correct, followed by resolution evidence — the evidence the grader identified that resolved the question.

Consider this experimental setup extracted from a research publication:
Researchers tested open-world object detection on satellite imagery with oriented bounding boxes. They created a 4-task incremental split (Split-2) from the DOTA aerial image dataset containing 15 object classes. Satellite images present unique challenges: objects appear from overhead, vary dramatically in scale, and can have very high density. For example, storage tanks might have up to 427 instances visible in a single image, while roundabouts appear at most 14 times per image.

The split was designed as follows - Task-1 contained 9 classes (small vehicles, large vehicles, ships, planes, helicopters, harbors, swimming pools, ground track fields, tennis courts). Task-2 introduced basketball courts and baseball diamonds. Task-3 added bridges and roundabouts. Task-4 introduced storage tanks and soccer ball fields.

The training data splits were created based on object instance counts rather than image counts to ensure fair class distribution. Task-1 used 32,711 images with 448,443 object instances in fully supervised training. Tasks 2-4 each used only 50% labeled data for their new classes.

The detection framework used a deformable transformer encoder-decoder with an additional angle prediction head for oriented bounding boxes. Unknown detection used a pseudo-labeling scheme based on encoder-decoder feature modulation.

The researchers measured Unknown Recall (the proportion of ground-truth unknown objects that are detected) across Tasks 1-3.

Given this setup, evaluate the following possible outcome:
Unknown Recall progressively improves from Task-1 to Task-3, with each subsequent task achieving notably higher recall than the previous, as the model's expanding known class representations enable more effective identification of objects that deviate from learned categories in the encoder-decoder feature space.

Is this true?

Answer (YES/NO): NO